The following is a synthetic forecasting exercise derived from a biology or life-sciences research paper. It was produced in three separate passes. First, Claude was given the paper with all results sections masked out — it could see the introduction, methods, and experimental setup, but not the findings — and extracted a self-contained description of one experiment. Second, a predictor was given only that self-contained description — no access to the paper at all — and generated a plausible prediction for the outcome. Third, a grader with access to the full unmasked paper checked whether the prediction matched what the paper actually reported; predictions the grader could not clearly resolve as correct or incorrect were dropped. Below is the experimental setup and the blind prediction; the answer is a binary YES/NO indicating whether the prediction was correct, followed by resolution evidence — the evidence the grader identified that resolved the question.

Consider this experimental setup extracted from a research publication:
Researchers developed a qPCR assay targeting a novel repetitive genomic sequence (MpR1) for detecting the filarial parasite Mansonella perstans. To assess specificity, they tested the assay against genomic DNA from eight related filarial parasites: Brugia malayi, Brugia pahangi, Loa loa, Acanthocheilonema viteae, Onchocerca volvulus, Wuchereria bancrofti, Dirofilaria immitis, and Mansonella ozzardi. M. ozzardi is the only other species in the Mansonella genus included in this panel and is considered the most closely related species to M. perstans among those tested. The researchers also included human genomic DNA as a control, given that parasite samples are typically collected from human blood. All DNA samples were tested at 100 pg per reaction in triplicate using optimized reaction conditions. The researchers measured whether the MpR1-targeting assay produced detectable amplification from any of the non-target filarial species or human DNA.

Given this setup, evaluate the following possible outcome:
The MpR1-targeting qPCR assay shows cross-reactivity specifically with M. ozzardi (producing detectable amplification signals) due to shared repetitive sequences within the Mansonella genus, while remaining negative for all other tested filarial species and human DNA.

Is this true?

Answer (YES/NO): NO